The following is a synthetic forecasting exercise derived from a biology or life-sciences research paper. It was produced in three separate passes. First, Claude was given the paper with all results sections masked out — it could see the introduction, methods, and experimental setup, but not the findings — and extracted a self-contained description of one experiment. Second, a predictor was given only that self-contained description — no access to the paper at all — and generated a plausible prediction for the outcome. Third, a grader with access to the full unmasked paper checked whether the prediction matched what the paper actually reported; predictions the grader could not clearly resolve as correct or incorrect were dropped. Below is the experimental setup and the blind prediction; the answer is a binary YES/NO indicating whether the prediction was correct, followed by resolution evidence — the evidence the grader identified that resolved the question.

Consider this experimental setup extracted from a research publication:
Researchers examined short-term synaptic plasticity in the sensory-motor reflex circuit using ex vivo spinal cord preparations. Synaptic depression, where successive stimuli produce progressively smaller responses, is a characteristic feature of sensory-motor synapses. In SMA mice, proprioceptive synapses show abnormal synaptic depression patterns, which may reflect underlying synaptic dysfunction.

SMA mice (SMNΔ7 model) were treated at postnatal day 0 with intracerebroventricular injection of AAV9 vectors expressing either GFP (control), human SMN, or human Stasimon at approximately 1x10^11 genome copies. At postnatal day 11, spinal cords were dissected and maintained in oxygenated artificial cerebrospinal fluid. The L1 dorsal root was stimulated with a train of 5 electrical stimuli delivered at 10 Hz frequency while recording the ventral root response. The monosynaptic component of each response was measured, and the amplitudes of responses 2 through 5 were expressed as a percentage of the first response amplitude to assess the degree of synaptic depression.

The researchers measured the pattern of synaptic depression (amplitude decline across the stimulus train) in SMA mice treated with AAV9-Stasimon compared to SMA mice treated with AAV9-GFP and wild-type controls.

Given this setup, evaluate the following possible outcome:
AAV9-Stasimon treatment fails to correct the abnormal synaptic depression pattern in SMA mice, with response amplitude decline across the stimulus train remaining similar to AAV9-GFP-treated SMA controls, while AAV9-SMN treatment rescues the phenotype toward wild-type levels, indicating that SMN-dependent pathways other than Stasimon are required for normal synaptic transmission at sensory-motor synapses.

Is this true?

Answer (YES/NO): NO